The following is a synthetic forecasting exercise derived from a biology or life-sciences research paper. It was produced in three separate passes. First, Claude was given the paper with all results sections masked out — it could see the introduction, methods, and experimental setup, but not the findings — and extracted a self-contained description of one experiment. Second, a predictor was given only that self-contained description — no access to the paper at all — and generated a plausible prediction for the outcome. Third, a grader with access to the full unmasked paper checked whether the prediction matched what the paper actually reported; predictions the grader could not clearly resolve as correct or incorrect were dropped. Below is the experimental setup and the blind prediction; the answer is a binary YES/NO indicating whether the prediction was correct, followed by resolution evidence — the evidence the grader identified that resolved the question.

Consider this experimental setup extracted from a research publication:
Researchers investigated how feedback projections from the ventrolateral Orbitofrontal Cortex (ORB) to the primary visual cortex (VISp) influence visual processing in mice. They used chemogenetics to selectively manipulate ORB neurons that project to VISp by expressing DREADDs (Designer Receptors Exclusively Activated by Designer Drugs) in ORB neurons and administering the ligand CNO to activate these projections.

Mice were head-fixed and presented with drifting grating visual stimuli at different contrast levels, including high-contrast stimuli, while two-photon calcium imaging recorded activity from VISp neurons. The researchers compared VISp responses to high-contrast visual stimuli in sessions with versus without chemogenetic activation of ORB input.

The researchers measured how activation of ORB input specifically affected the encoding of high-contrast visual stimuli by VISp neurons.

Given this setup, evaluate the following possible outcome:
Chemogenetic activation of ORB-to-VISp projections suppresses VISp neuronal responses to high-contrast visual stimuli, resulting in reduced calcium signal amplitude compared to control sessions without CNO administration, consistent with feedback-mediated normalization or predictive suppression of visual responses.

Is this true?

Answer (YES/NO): NO